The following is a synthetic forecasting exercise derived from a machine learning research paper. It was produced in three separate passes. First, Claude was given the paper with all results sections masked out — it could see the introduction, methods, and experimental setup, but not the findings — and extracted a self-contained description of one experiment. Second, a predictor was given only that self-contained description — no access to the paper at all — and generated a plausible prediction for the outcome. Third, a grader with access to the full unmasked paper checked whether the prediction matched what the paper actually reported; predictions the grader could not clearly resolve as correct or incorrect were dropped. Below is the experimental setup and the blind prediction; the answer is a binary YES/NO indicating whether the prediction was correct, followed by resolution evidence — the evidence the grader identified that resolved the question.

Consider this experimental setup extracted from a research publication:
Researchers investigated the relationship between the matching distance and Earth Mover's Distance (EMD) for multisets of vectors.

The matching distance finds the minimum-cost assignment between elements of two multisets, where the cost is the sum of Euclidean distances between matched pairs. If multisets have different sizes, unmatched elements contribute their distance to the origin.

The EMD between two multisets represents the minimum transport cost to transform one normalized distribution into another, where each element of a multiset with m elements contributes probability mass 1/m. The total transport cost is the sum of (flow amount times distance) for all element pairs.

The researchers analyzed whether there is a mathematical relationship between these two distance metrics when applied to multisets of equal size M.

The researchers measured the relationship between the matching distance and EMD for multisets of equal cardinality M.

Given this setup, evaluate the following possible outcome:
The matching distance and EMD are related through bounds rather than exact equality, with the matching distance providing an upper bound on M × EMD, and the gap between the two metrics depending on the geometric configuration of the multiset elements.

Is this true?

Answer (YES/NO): NO